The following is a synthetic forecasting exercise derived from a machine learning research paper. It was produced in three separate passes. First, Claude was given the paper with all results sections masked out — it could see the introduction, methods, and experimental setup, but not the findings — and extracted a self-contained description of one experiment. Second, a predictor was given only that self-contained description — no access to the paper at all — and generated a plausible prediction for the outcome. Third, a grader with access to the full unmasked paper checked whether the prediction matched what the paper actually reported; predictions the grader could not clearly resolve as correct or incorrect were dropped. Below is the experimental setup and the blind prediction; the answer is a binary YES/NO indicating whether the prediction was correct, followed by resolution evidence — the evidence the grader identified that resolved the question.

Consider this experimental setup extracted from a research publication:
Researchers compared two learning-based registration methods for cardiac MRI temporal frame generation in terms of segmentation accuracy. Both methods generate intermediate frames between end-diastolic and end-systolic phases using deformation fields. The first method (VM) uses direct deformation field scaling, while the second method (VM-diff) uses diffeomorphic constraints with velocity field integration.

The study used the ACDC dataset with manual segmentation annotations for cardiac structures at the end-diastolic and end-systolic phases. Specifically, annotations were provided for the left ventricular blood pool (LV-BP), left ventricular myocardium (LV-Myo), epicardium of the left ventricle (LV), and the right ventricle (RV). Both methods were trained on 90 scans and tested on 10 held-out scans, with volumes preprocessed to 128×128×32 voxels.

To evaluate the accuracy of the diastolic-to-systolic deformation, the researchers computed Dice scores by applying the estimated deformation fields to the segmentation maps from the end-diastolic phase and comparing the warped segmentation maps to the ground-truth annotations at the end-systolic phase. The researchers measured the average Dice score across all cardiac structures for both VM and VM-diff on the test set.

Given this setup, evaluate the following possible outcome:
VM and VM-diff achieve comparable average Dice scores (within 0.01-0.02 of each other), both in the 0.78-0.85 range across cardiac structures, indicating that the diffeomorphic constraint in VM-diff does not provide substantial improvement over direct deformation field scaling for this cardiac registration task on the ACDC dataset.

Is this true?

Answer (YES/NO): YES